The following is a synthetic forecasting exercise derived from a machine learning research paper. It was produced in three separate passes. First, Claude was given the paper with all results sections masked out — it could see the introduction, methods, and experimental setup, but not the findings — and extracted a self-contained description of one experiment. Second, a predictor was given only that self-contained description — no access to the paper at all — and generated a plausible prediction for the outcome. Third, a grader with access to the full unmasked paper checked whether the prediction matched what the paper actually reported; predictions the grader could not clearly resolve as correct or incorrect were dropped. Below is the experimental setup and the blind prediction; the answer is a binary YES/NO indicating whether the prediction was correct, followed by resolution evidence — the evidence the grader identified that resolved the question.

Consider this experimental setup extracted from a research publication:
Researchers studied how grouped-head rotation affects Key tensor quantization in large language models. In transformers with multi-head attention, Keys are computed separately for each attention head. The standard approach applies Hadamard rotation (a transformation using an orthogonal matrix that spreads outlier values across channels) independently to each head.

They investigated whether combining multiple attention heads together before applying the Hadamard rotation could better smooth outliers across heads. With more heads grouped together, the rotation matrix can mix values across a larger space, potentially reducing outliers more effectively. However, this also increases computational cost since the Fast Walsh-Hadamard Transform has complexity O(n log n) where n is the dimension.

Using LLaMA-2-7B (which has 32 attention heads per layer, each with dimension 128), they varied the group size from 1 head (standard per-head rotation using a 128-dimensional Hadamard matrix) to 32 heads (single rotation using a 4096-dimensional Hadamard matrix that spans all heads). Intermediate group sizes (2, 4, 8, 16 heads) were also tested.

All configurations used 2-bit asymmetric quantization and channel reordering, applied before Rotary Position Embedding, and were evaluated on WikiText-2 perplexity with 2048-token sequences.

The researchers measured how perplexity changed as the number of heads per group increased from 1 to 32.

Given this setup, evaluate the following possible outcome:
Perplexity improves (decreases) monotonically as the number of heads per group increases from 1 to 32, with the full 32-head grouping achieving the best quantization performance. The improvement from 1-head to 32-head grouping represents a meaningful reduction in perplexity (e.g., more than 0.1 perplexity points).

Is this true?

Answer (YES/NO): NO